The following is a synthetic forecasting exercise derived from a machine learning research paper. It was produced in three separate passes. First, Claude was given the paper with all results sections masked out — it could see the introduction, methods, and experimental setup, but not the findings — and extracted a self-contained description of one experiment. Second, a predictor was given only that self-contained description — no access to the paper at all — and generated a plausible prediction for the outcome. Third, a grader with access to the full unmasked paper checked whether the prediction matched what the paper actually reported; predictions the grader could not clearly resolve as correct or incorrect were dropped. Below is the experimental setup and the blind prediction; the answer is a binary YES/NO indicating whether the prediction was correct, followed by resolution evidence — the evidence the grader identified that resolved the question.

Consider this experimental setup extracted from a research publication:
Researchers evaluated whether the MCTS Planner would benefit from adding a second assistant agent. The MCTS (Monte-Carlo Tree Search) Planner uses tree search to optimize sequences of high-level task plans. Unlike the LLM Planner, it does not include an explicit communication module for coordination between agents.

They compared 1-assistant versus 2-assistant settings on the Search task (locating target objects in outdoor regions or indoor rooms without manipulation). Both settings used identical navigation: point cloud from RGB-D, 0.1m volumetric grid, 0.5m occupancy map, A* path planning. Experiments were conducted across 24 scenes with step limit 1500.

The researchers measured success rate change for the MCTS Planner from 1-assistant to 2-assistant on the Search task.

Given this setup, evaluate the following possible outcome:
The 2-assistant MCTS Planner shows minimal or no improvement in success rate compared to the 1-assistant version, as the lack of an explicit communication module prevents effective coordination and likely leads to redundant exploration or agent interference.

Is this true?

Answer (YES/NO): YES